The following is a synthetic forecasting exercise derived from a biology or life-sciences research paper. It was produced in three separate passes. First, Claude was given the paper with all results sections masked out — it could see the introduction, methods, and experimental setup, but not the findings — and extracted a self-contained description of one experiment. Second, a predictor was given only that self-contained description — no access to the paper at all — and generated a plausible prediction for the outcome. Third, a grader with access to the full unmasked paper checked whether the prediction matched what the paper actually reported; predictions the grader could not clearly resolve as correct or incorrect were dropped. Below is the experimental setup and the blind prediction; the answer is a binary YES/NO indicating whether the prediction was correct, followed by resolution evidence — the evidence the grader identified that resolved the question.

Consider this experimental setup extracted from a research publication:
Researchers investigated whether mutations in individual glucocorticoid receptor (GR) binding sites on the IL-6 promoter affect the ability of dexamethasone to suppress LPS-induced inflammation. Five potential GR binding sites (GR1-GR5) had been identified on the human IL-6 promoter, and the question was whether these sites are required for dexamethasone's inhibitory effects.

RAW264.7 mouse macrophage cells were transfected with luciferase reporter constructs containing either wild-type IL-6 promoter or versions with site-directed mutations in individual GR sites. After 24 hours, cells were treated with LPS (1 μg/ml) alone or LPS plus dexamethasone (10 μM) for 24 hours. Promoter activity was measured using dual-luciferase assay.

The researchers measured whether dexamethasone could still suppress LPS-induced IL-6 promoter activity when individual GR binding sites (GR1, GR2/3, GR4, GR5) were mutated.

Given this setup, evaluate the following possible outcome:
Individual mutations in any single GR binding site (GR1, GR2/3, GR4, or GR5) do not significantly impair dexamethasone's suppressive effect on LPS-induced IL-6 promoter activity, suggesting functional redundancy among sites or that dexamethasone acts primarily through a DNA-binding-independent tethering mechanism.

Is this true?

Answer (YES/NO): NO